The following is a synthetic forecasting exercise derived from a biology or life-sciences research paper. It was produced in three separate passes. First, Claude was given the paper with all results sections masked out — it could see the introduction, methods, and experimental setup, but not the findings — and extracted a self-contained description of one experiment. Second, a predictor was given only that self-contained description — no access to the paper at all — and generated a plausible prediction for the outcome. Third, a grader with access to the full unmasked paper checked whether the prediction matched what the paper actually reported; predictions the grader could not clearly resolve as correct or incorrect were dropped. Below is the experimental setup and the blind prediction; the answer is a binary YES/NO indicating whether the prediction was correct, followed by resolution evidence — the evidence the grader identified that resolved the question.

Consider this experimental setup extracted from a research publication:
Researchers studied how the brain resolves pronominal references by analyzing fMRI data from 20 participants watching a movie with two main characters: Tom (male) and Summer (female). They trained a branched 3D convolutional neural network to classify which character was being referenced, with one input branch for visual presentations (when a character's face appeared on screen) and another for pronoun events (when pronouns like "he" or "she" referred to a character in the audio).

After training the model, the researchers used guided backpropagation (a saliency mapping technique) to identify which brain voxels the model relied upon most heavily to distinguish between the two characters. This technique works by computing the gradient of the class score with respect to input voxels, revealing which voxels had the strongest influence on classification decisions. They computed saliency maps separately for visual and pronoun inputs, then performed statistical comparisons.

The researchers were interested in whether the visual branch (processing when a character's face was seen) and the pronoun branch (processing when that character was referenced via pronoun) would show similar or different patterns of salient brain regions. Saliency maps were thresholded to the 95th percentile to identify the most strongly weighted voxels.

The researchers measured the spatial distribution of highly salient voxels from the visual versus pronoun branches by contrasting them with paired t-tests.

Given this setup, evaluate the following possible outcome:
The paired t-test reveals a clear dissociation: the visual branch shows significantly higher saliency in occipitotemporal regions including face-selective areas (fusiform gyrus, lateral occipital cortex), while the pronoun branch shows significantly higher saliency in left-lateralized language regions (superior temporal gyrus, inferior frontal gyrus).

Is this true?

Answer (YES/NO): NO